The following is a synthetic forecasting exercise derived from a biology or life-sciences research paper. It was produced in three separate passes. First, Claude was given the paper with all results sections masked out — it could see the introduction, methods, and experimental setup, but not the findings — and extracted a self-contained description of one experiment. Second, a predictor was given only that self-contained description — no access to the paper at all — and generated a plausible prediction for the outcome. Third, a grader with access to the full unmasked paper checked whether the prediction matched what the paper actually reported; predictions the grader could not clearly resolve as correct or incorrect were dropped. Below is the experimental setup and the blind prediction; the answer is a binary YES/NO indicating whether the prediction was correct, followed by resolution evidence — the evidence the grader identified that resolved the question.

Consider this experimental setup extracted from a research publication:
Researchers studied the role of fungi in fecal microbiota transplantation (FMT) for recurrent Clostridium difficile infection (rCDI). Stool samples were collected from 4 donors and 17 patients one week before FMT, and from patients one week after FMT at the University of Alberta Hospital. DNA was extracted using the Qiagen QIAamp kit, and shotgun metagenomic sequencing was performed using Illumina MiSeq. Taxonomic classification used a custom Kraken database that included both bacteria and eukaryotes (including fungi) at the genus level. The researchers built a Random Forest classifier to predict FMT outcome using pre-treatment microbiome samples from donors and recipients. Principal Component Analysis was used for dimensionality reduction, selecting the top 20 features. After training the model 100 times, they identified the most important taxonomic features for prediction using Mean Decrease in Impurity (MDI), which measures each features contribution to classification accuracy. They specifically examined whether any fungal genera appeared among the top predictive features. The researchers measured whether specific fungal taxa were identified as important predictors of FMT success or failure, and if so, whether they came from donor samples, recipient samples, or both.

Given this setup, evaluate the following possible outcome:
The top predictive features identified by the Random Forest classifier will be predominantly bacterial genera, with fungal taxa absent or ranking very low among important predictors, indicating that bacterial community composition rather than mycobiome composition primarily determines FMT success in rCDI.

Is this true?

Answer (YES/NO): NO